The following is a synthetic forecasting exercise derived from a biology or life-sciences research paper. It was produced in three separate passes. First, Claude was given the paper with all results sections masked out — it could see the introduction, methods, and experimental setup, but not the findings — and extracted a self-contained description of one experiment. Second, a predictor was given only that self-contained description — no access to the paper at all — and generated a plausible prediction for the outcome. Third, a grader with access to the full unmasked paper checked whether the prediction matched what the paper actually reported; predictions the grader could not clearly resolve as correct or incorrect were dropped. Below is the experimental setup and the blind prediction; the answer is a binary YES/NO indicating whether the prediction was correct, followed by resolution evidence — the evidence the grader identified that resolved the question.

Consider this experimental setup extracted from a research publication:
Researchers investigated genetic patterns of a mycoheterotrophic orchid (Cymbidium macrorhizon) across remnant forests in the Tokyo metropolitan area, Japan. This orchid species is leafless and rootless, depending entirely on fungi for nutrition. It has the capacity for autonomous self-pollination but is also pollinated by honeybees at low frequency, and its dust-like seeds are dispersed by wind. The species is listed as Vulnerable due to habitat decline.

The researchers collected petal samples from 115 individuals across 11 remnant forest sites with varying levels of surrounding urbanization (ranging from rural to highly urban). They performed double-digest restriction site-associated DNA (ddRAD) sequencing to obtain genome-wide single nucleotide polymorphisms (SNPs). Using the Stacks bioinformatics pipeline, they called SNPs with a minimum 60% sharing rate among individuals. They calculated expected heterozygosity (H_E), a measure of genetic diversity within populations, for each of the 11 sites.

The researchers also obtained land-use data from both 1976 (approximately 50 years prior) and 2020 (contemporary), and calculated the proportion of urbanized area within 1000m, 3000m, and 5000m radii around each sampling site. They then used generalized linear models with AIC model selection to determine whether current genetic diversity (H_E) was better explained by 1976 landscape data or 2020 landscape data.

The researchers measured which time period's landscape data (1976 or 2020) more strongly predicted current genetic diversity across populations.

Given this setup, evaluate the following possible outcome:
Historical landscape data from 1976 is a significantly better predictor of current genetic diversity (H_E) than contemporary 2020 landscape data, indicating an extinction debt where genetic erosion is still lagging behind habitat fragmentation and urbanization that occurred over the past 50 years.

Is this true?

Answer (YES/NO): NO